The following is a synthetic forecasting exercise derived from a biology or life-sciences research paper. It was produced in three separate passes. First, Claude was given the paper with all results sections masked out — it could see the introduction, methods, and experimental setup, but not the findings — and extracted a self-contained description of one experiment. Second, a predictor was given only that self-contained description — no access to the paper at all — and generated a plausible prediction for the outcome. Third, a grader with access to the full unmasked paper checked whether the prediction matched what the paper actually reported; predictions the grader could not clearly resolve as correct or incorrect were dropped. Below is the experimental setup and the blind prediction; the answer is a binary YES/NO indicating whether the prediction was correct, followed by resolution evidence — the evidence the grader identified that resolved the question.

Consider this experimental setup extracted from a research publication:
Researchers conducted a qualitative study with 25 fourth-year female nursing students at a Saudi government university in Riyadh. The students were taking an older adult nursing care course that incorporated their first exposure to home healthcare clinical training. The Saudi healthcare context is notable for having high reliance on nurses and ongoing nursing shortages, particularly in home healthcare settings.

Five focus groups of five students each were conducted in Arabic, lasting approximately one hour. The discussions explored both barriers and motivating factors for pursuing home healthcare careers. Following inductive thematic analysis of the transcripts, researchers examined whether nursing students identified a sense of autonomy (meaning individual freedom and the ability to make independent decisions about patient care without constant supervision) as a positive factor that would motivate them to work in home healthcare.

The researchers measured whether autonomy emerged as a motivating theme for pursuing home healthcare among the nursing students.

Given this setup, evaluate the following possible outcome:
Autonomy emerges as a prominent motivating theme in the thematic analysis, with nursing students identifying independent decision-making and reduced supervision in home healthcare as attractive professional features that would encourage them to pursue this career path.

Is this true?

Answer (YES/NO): YES